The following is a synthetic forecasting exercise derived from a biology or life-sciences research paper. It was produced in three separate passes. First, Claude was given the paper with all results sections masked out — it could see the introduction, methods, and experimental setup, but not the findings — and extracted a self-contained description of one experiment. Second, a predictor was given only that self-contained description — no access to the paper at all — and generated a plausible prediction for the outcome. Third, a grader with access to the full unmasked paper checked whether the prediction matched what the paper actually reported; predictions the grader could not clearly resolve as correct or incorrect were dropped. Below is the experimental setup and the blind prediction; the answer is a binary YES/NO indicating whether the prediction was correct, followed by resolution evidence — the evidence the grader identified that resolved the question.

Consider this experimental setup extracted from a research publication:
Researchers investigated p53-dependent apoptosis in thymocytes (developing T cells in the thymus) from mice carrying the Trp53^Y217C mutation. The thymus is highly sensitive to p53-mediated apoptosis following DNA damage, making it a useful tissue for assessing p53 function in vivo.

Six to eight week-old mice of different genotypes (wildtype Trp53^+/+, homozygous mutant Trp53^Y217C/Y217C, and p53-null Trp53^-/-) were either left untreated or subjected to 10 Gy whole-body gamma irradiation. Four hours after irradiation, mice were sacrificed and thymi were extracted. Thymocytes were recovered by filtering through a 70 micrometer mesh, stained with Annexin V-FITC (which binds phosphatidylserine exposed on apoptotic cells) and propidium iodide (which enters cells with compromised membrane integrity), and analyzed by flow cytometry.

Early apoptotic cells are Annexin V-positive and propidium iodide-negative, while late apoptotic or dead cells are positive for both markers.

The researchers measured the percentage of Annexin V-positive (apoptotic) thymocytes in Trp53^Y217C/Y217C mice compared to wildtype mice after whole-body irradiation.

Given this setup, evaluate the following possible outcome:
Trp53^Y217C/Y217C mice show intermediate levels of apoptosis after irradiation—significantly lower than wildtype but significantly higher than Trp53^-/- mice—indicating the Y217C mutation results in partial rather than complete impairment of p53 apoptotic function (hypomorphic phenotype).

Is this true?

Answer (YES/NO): NO